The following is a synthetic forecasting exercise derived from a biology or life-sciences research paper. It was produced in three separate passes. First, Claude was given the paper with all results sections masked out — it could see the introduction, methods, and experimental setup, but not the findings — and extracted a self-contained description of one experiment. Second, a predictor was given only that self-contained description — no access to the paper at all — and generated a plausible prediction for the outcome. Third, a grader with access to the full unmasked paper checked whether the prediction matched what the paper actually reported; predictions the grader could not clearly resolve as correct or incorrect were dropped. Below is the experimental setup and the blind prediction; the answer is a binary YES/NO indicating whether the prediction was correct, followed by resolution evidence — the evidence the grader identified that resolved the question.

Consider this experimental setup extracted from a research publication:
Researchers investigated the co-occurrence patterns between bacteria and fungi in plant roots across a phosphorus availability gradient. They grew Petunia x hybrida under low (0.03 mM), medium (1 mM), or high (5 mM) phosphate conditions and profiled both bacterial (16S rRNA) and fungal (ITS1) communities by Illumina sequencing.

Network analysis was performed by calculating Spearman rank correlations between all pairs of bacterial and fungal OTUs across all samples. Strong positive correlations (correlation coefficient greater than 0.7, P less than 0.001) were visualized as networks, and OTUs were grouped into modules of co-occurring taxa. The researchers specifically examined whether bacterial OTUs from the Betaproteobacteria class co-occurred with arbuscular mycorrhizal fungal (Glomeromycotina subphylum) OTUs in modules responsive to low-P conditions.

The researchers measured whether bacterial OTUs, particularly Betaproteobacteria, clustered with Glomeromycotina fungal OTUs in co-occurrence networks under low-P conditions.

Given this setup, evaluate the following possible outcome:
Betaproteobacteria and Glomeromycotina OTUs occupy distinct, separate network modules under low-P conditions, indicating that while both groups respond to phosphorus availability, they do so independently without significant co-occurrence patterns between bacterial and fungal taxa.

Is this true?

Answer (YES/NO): NO